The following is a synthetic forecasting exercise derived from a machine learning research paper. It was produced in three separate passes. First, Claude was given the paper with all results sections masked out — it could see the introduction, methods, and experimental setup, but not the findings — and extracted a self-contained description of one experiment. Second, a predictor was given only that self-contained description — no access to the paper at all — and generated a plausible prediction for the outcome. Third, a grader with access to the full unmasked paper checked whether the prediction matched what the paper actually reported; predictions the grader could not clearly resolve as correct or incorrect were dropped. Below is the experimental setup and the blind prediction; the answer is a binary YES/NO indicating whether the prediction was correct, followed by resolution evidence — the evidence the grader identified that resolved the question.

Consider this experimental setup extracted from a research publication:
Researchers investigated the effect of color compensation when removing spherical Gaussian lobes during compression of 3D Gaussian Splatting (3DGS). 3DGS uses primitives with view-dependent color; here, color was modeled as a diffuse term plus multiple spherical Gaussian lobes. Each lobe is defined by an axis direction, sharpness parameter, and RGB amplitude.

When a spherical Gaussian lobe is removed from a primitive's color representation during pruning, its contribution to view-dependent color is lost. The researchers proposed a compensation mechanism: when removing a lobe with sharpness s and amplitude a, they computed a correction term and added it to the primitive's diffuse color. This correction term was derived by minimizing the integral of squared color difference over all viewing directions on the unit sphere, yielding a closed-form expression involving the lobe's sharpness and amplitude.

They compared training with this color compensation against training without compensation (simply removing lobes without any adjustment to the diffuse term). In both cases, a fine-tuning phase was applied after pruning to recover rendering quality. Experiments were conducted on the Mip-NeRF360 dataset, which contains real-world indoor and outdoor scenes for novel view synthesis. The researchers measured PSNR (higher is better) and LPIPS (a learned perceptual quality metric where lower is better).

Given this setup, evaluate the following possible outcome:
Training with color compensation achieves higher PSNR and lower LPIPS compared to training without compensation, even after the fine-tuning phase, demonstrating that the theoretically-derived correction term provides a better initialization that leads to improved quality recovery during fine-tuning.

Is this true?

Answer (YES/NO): YES